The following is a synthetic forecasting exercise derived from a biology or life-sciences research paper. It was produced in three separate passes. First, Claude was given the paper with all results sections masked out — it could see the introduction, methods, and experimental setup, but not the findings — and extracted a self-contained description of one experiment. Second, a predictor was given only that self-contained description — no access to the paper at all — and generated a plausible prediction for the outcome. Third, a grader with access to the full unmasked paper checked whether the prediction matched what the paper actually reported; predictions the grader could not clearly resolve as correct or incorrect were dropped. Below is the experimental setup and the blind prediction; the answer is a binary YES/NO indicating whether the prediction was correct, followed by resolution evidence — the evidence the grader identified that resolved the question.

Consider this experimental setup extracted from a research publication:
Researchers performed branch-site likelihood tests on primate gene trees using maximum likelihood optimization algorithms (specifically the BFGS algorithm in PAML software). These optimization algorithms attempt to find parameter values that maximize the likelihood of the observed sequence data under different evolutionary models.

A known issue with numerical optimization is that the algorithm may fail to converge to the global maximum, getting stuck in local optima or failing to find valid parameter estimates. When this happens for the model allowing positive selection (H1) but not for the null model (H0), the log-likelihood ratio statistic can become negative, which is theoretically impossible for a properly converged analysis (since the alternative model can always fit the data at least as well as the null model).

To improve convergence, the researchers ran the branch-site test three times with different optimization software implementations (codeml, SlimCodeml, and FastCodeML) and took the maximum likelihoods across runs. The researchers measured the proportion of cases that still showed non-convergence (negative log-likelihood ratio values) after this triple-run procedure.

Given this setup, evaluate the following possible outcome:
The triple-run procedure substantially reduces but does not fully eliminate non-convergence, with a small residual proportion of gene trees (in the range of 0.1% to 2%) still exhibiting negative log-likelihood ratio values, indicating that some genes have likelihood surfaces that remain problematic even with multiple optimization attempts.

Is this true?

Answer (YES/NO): NO